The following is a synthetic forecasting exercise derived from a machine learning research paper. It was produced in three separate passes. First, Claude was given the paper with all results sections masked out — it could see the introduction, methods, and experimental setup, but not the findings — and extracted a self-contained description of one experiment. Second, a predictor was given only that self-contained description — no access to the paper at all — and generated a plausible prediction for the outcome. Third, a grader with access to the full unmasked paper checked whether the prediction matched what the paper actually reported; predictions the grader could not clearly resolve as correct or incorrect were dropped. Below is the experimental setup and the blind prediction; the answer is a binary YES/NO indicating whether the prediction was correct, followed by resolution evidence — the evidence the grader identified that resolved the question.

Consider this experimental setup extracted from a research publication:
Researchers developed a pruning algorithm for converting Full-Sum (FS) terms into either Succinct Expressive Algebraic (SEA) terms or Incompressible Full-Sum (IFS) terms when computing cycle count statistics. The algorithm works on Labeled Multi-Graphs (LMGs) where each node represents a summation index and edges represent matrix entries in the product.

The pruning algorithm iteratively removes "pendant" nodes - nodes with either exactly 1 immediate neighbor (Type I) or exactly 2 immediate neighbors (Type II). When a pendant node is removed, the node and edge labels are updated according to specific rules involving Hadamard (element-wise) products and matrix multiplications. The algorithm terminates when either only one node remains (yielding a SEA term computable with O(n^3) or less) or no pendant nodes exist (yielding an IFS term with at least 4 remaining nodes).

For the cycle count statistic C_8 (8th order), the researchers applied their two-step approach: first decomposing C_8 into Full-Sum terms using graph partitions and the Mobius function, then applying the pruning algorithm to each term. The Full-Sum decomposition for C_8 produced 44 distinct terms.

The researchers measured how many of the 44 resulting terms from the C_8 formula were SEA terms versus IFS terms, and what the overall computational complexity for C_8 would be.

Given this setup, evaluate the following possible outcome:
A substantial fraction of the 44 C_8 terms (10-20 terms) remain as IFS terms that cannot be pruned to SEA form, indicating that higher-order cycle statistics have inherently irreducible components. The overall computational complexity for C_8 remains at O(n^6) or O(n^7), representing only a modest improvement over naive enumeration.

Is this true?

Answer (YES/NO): NO